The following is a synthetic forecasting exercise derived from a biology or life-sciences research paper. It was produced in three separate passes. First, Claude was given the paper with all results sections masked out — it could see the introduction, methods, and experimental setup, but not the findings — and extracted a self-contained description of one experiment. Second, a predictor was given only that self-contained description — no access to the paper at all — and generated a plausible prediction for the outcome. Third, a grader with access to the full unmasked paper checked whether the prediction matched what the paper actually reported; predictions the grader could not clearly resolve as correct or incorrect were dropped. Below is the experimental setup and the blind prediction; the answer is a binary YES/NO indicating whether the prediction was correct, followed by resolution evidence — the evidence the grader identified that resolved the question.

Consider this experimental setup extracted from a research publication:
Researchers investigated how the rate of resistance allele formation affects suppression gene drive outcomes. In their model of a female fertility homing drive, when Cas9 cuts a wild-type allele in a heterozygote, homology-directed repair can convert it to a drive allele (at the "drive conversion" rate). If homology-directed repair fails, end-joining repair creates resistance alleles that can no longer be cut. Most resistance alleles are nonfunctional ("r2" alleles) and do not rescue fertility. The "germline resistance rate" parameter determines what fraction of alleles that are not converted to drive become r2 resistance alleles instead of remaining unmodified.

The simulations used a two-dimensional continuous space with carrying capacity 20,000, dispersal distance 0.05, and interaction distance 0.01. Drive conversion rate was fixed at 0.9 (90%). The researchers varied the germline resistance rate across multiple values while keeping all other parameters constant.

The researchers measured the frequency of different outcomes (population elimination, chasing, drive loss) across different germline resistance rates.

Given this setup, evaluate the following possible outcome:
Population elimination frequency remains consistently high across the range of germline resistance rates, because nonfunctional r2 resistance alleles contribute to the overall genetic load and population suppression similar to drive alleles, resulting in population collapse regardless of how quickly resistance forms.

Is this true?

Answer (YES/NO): NO